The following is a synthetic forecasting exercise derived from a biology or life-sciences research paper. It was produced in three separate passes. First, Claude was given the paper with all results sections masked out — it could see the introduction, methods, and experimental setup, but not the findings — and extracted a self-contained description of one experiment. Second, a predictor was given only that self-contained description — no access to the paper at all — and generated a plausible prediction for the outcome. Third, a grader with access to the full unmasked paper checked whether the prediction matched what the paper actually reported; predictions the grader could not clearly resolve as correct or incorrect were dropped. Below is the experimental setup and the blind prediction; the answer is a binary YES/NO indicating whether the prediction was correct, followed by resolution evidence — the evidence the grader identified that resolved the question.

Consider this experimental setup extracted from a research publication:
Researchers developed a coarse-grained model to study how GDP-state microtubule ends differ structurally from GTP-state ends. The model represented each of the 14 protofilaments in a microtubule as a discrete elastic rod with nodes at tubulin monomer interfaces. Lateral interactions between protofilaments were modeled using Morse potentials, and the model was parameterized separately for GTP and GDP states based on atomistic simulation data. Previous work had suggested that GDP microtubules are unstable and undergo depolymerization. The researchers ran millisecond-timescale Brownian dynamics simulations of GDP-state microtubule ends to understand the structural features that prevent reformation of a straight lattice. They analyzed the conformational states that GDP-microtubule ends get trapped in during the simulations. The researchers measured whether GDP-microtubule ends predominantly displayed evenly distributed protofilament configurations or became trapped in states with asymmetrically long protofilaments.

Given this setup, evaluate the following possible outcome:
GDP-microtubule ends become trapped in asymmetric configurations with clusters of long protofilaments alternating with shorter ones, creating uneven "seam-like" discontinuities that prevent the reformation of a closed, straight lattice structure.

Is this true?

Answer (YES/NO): NO